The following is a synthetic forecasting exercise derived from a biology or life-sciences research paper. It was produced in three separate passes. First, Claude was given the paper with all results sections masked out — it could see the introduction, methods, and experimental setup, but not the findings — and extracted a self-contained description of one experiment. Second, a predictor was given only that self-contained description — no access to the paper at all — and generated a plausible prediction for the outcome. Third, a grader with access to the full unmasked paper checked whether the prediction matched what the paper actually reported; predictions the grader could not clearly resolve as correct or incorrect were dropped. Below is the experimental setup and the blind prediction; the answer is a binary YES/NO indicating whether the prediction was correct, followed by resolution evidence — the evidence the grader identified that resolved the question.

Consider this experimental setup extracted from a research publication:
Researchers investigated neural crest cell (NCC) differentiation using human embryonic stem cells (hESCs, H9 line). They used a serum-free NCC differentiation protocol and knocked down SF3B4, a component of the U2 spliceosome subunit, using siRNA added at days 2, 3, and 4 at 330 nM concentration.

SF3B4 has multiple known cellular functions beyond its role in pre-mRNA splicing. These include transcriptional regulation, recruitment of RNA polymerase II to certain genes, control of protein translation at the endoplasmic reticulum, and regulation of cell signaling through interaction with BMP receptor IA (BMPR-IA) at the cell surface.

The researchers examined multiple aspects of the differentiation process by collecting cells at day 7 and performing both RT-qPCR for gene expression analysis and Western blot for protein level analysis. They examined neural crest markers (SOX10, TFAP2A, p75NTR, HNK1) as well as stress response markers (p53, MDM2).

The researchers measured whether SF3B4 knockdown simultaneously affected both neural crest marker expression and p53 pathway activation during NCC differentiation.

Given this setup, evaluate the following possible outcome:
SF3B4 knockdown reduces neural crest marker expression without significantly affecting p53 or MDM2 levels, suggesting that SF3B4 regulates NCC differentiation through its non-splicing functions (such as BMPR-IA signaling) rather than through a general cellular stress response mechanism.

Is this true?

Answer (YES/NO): NO